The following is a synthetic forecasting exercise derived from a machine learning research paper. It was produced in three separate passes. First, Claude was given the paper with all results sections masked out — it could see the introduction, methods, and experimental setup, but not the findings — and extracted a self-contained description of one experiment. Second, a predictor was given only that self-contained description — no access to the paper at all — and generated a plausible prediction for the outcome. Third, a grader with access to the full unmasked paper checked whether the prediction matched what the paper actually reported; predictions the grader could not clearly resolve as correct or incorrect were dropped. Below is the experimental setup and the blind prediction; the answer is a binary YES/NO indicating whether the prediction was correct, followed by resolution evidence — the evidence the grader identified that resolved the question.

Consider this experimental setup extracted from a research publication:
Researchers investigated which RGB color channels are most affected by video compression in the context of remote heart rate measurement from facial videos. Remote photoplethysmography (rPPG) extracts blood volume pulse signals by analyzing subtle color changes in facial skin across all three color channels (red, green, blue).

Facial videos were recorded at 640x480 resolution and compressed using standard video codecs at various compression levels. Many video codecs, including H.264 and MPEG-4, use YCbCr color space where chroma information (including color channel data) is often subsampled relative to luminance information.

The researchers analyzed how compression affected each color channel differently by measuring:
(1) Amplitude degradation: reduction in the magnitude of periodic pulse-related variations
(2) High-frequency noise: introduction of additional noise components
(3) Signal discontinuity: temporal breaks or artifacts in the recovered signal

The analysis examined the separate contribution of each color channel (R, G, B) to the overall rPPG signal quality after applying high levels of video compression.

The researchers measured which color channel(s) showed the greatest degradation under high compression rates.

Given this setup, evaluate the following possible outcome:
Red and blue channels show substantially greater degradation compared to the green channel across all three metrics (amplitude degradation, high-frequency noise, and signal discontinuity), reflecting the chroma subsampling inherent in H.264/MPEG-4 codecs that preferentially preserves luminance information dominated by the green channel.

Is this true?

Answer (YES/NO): YES